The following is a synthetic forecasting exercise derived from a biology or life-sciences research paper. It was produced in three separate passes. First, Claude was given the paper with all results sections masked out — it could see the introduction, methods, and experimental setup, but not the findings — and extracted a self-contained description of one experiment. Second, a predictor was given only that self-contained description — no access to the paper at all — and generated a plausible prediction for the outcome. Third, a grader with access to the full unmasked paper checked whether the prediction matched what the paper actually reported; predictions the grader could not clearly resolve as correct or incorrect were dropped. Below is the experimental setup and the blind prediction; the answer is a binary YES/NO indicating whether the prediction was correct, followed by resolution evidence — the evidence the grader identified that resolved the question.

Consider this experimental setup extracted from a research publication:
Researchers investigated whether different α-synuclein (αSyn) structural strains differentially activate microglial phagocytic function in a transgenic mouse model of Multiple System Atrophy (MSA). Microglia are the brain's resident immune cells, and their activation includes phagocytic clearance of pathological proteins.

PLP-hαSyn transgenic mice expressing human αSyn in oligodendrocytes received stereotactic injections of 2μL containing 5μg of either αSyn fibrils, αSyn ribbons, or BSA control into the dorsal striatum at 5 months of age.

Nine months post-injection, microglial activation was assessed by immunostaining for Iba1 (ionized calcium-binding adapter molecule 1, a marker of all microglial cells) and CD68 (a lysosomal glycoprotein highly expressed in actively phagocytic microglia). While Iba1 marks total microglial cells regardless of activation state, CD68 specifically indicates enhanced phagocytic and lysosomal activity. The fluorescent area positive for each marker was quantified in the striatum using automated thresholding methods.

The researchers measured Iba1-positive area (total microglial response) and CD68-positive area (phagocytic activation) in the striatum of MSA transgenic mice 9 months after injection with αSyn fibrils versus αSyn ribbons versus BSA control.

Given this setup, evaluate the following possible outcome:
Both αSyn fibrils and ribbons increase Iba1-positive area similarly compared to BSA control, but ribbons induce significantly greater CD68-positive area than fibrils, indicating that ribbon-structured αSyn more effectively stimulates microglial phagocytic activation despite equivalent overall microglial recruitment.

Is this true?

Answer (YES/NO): NO